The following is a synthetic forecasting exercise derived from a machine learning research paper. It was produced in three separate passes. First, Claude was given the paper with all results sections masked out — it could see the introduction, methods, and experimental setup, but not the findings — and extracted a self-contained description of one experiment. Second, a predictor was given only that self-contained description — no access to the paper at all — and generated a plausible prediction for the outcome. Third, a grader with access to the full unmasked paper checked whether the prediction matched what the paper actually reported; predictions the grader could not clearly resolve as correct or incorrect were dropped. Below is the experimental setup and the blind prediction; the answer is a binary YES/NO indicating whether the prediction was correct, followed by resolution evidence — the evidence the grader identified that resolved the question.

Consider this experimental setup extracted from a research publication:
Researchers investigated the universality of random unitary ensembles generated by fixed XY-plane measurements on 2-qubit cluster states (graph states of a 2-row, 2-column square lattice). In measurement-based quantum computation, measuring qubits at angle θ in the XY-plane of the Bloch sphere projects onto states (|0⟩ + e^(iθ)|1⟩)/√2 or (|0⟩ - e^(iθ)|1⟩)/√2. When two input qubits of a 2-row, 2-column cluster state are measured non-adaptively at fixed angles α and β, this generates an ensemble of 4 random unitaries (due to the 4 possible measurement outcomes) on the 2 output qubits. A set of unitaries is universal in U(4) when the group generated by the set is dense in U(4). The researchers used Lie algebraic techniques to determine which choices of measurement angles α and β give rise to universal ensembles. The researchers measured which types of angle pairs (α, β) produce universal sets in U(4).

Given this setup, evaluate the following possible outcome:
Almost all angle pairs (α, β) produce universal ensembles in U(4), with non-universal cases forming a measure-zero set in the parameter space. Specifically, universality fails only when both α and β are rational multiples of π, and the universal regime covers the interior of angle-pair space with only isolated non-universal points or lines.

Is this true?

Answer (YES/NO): YES